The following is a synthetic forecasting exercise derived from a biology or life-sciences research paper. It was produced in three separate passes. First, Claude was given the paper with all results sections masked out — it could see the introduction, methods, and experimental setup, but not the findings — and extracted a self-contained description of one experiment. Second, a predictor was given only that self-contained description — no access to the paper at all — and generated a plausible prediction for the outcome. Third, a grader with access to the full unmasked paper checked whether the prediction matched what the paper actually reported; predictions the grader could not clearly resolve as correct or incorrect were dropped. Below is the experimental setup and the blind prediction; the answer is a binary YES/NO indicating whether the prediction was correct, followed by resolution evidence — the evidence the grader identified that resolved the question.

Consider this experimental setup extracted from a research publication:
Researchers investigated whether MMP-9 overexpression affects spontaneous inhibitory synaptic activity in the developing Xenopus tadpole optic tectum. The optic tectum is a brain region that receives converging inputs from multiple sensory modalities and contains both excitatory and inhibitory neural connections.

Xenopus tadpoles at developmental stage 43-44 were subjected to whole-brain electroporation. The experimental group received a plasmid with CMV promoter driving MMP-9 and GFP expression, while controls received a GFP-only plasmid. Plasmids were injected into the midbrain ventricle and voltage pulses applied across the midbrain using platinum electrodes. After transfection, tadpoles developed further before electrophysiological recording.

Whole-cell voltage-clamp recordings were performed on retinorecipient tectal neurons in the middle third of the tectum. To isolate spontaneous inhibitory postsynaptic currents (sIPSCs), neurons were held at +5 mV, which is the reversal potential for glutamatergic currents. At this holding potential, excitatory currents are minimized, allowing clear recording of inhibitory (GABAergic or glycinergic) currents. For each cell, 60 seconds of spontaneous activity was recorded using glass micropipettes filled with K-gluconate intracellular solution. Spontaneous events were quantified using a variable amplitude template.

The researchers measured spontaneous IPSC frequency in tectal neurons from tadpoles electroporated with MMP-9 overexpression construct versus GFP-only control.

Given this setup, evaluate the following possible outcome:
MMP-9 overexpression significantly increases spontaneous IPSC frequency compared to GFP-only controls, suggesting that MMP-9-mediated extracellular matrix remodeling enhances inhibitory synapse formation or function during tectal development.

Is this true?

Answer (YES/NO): YES